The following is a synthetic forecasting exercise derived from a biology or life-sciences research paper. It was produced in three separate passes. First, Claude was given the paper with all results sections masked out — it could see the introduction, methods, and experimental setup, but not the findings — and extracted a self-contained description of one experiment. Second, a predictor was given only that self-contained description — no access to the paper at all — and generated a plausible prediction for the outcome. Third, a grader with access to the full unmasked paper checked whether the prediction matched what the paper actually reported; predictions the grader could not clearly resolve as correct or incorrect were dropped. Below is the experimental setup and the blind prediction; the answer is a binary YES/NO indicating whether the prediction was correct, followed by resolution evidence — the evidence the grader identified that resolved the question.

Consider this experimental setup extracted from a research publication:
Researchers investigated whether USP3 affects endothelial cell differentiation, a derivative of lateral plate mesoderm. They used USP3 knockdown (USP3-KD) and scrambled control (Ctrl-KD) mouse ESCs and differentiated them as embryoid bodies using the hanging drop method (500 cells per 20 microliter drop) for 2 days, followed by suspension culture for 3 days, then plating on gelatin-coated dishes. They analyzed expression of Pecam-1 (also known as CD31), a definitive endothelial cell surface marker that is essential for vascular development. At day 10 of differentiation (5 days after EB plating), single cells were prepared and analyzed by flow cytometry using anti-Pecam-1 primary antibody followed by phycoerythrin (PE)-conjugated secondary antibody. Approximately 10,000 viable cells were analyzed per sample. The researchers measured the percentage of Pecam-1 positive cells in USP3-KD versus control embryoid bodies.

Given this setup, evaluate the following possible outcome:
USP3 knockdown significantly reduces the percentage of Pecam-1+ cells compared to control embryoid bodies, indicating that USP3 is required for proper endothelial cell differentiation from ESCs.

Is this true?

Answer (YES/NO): NO